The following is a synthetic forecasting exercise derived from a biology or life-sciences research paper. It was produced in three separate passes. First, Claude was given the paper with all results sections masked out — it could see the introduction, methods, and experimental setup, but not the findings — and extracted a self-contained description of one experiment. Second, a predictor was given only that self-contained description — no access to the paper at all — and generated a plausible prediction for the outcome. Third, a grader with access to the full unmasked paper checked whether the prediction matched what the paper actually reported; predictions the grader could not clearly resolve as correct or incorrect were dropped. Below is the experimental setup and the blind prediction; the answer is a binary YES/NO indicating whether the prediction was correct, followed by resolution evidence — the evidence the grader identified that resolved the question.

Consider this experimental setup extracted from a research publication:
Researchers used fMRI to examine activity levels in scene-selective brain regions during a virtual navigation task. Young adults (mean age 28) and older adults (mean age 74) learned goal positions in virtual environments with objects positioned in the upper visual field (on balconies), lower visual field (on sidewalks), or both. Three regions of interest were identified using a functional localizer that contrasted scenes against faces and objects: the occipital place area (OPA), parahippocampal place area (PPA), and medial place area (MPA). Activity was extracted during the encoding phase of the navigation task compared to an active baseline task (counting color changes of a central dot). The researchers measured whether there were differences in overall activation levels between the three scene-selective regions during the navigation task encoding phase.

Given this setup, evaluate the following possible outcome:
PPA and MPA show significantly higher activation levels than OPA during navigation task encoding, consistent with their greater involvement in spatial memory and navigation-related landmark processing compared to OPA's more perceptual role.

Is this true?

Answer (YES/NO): NO